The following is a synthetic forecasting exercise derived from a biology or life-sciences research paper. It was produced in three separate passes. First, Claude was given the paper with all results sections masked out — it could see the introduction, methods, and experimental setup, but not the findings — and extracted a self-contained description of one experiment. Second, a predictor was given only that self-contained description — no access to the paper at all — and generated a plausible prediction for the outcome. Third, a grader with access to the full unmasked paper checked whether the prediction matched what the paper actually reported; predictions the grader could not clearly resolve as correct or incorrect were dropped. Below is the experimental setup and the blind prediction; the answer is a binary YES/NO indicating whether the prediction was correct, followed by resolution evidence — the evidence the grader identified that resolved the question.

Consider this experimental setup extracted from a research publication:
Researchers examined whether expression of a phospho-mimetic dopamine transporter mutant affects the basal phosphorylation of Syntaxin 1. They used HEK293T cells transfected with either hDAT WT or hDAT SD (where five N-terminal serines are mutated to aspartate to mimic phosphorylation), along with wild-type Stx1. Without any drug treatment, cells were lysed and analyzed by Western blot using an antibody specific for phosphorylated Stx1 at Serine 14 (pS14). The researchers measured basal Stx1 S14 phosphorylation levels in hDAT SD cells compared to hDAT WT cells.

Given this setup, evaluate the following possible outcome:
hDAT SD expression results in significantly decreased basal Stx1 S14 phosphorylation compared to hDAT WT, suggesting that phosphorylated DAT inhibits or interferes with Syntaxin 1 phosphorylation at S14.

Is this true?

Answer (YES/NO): NO